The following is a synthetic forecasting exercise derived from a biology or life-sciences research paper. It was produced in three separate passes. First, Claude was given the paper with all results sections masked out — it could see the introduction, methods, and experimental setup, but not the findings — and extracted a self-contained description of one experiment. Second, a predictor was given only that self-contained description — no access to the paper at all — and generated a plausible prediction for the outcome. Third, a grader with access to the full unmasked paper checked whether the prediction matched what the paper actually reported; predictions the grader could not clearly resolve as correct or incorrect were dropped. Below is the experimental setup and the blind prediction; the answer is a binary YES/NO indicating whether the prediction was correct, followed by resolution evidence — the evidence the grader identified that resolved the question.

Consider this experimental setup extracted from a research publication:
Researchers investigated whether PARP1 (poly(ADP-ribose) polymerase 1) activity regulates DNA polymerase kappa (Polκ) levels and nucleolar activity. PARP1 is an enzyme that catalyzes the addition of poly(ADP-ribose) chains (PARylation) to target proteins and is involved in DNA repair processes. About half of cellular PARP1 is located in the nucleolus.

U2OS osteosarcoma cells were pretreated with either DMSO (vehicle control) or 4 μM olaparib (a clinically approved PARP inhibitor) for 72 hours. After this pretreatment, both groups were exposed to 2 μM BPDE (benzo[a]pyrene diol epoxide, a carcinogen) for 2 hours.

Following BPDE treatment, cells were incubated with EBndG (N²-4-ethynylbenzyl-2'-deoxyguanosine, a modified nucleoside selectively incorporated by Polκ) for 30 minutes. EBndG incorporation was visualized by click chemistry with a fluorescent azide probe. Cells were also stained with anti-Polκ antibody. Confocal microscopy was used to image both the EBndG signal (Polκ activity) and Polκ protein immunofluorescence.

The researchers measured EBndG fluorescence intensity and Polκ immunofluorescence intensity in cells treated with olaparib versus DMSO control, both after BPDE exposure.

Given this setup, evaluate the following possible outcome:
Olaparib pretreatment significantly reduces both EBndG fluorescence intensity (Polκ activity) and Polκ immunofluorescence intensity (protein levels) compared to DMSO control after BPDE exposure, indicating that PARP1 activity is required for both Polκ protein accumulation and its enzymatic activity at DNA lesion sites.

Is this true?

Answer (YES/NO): YES